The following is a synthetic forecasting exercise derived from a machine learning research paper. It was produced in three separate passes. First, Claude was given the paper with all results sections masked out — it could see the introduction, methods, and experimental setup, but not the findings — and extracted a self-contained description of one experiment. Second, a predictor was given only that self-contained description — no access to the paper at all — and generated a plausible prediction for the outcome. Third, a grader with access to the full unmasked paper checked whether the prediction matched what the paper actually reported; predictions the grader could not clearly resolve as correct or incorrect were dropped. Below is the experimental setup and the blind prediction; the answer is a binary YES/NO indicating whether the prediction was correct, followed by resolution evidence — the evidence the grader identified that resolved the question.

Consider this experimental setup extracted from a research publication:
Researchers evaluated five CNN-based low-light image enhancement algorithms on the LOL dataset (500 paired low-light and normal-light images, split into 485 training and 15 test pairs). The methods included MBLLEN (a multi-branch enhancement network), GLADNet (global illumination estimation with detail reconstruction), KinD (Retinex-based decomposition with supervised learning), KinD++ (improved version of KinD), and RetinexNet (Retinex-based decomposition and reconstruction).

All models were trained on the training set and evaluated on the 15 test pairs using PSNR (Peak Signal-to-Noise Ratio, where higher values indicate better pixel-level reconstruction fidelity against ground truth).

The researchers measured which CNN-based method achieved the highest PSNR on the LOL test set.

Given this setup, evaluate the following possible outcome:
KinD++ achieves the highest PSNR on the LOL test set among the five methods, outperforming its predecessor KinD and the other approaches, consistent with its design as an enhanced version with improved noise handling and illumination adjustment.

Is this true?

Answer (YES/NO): NO